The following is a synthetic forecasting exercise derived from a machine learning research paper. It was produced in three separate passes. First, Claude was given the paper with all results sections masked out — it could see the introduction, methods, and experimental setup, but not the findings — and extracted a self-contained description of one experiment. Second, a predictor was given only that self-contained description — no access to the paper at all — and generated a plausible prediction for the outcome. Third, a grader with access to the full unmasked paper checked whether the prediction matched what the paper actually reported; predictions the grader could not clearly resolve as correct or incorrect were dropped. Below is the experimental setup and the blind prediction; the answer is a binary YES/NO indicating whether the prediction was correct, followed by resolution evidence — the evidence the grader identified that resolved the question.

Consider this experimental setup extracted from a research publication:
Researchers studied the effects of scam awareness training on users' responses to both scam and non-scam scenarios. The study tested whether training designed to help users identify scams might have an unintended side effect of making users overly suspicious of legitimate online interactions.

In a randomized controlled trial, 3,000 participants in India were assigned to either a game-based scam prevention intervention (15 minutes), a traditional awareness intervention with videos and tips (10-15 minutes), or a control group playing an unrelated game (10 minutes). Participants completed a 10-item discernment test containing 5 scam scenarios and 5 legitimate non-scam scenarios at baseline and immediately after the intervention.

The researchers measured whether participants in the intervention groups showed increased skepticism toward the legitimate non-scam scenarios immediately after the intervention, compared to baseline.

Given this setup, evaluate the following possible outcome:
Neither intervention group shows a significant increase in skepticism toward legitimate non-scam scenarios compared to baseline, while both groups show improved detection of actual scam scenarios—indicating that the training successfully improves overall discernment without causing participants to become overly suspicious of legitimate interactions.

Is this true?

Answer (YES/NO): NO